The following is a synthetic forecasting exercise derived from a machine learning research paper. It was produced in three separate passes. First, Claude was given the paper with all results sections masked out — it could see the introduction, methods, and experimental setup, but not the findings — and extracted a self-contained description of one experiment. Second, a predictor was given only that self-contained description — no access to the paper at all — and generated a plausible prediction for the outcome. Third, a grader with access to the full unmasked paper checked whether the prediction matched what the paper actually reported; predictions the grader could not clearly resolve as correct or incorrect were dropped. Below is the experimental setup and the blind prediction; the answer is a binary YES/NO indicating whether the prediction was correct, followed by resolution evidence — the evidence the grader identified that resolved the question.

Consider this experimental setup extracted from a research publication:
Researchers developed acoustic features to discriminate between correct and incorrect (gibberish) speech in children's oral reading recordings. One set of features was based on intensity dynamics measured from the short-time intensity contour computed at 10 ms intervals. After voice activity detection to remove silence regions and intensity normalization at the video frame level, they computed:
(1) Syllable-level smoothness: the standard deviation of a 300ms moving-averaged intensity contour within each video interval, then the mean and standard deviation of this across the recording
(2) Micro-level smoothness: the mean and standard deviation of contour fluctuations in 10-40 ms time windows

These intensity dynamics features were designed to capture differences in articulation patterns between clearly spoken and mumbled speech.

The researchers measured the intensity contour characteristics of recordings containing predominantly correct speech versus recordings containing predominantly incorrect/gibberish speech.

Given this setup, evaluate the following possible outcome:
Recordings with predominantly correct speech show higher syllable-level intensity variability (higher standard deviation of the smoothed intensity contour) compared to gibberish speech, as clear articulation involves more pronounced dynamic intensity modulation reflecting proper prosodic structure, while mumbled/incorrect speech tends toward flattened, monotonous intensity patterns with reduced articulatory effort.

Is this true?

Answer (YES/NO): YES